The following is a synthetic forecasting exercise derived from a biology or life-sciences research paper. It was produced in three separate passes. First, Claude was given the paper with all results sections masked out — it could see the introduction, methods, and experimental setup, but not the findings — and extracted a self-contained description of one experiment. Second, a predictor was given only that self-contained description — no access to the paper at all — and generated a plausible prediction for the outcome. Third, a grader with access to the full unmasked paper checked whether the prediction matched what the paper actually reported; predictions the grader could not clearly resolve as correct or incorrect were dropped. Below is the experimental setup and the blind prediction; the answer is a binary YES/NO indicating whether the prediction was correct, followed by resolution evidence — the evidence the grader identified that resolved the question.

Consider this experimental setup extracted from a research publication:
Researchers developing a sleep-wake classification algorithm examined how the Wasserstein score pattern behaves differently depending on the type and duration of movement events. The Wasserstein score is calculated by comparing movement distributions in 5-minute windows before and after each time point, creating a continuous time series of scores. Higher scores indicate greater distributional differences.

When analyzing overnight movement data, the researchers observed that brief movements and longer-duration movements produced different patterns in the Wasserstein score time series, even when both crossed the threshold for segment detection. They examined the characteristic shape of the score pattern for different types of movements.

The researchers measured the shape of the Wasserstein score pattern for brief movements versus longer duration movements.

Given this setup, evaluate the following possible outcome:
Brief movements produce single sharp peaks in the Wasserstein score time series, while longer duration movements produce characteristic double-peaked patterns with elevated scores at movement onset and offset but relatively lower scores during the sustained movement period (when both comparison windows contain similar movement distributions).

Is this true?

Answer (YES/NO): NO